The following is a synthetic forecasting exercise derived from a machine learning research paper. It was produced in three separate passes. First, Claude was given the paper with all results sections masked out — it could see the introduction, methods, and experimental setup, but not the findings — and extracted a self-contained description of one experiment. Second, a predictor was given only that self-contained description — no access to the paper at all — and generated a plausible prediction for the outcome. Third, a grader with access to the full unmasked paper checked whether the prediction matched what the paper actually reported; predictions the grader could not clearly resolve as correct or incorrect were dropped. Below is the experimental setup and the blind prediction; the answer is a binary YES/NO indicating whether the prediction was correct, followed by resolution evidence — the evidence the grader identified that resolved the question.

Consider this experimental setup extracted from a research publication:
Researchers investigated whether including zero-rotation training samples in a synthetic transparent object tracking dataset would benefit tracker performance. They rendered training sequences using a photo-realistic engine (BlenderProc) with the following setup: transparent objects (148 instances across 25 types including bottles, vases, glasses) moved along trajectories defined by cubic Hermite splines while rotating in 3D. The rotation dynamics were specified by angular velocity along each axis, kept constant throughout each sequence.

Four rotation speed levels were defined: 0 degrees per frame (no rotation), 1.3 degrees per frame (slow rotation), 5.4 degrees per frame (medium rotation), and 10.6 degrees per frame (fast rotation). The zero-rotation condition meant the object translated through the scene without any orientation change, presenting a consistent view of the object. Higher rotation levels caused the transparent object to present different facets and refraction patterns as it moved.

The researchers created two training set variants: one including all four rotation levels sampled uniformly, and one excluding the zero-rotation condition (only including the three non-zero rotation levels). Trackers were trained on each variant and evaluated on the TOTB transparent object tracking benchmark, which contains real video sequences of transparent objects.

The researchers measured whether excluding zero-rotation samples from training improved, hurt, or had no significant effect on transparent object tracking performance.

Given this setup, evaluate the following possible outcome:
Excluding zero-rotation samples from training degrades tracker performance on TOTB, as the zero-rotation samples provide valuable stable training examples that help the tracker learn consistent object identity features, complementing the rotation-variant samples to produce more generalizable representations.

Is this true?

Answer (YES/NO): NO